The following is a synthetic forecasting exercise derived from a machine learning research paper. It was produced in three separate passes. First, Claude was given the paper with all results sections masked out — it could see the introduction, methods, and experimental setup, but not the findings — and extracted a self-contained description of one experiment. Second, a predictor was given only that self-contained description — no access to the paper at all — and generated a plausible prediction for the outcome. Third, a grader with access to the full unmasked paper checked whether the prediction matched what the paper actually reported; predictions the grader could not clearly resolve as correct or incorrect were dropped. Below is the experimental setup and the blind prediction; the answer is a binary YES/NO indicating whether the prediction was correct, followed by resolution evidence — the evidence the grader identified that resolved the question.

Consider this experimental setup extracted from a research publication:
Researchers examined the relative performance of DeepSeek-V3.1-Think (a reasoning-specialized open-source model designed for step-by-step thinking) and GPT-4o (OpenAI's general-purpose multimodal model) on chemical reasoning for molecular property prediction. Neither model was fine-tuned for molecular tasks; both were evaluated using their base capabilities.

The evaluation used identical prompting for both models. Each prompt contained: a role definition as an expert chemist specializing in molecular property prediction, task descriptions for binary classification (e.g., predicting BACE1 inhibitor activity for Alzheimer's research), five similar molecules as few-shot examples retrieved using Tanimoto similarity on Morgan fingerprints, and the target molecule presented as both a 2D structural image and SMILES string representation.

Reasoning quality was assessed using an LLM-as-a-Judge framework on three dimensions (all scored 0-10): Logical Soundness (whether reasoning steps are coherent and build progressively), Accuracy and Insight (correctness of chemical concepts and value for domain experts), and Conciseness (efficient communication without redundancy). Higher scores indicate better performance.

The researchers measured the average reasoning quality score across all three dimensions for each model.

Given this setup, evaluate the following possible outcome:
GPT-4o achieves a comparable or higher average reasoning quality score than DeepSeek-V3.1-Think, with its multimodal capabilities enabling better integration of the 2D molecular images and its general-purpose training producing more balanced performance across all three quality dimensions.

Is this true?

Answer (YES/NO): NO